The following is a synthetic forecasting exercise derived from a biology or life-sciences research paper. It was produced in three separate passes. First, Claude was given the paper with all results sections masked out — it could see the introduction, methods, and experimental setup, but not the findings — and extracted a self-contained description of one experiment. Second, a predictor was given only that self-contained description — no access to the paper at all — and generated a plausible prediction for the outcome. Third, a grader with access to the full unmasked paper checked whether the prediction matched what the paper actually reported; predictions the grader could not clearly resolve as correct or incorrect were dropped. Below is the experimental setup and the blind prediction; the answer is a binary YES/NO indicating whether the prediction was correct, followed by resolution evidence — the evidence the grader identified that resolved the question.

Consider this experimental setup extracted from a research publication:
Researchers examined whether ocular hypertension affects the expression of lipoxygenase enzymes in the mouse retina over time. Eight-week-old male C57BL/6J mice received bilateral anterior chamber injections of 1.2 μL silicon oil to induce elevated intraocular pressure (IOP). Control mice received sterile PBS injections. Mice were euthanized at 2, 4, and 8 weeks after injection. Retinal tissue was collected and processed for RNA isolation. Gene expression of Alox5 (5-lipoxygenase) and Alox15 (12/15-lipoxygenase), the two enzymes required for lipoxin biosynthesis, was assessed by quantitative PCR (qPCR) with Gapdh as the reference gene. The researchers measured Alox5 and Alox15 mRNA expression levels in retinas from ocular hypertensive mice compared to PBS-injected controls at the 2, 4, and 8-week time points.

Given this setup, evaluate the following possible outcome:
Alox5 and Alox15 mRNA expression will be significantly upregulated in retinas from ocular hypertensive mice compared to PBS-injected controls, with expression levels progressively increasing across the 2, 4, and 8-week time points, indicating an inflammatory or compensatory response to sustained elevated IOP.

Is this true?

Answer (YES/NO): NO